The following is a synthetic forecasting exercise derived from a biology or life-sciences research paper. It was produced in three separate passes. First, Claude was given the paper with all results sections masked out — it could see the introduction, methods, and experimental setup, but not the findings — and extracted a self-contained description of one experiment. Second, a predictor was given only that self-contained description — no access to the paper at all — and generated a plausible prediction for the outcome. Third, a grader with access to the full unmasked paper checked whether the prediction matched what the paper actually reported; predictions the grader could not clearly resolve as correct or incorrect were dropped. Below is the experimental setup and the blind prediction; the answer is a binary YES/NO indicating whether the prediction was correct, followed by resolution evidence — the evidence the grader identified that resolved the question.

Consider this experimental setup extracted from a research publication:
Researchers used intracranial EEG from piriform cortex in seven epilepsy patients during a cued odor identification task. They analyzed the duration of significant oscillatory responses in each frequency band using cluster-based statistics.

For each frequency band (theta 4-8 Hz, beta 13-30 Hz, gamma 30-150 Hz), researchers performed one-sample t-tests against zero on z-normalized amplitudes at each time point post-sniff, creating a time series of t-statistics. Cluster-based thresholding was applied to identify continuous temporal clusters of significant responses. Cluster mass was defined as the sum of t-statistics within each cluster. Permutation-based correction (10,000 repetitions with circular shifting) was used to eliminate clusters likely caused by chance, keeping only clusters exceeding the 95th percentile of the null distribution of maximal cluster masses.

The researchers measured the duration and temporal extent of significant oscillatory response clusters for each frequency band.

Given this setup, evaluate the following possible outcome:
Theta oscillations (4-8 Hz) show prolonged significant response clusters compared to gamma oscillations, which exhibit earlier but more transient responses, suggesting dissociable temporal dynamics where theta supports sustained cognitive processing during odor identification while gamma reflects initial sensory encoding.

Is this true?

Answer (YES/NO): NO